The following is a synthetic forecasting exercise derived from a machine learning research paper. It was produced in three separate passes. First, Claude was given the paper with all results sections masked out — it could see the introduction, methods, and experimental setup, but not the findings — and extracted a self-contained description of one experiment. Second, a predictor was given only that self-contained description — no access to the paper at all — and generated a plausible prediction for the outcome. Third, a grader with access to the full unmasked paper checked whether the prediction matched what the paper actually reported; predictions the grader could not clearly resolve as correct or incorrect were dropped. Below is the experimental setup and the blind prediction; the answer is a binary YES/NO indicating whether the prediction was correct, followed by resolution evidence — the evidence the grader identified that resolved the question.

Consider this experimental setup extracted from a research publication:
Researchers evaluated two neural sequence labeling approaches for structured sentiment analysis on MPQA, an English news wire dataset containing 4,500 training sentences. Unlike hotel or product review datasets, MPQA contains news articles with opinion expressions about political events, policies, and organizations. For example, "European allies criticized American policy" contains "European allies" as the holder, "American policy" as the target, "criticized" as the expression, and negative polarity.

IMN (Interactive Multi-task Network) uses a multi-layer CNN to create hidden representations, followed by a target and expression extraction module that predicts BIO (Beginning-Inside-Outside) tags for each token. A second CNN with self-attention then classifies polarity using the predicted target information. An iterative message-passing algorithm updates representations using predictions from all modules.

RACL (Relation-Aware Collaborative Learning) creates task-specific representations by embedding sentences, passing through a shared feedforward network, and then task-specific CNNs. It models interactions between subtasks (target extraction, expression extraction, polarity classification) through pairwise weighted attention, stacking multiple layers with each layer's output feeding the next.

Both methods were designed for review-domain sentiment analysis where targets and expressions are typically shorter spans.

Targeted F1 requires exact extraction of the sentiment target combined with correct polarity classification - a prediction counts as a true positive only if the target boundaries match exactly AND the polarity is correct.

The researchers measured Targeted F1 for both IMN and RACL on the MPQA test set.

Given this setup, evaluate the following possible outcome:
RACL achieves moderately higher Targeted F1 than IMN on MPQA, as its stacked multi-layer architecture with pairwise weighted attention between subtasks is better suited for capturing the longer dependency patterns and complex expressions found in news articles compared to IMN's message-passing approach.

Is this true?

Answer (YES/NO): NO